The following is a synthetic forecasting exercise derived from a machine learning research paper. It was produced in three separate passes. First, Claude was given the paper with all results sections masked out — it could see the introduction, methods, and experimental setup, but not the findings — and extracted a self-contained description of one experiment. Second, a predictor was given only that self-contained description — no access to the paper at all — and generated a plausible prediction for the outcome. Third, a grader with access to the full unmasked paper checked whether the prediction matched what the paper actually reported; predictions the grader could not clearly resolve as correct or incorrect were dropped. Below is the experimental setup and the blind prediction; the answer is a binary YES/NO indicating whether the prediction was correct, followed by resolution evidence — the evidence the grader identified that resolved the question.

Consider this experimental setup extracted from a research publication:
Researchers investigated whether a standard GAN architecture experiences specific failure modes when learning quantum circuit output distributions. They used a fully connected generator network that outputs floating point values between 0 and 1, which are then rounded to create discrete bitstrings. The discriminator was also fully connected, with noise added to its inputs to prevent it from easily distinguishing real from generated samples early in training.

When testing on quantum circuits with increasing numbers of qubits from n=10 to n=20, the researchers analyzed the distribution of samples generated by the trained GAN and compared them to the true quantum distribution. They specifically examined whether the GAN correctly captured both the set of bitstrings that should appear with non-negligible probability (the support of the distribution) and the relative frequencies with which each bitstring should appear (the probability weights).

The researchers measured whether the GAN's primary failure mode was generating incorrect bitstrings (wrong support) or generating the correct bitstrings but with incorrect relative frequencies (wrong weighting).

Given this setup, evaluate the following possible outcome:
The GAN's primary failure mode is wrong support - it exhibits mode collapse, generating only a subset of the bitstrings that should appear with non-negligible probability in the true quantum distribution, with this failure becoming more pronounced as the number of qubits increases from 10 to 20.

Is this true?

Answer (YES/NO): NO